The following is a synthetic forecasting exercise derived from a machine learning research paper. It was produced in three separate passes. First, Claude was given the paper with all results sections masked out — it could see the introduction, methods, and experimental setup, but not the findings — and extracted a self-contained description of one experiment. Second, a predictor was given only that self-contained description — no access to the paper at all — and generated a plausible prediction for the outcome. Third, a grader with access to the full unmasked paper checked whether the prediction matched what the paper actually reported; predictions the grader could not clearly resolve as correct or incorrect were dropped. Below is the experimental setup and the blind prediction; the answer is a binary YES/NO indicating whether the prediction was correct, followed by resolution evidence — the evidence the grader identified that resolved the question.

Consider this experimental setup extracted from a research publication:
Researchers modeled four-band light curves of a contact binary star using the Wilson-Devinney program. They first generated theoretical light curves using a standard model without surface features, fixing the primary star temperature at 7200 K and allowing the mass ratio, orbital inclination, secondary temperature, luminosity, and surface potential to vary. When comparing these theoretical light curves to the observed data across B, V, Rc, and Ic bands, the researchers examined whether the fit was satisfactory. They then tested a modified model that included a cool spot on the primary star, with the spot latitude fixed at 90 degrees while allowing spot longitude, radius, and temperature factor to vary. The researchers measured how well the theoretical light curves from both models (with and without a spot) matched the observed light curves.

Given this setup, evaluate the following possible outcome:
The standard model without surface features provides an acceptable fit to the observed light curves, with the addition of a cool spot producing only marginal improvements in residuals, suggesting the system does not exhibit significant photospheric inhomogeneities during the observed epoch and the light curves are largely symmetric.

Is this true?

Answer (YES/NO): NO